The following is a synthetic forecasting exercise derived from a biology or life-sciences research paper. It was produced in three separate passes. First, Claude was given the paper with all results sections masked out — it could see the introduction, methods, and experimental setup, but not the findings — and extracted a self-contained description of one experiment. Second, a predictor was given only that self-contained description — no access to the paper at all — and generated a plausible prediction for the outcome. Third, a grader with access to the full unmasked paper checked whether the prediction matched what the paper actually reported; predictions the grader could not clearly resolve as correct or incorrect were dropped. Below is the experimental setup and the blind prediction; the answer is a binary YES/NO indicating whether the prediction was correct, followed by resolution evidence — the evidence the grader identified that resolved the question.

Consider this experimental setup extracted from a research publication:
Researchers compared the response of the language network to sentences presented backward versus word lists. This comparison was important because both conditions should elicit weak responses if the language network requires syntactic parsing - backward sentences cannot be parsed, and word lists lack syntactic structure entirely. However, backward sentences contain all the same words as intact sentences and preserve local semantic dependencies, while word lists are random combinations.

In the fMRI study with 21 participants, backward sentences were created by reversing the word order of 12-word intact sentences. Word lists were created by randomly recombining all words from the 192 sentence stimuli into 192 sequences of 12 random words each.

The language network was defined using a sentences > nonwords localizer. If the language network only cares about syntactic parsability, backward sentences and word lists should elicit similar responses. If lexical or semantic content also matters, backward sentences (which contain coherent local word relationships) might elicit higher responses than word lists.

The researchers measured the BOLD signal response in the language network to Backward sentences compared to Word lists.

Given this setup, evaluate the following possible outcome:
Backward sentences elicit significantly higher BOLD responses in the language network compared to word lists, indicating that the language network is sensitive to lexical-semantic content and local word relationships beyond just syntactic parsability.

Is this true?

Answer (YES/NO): NO